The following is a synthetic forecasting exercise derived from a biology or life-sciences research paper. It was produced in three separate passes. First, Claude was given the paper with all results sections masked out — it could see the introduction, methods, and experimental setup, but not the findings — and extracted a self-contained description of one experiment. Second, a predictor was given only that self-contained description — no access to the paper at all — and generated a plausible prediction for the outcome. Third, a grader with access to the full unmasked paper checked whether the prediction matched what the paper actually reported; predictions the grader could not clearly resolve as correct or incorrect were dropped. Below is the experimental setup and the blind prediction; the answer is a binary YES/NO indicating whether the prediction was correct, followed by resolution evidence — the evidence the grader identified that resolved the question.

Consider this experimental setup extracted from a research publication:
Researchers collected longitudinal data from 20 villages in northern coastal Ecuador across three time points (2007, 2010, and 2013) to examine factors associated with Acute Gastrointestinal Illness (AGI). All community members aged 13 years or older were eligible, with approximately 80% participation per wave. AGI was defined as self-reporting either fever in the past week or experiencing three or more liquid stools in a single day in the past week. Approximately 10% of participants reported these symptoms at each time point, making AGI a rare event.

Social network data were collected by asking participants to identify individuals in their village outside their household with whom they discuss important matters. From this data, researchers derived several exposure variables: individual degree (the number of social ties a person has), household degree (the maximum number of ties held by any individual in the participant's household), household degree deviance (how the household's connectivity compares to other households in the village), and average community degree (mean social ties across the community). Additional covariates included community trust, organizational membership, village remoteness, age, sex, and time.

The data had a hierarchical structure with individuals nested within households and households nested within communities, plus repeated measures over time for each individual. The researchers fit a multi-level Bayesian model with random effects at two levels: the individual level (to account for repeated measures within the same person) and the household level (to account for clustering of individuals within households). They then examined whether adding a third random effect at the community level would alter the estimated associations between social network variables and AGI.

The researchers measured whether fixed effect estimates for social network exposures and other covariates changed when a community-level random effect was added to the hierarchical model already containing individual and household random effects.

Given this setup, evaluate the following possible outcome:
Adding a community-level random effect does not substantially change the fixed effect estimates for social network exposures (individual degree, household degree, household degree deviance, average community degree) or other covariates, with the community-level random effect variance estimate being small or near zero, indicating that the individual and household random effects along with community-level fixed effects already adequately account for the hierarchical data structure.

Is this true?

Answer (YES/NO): NO